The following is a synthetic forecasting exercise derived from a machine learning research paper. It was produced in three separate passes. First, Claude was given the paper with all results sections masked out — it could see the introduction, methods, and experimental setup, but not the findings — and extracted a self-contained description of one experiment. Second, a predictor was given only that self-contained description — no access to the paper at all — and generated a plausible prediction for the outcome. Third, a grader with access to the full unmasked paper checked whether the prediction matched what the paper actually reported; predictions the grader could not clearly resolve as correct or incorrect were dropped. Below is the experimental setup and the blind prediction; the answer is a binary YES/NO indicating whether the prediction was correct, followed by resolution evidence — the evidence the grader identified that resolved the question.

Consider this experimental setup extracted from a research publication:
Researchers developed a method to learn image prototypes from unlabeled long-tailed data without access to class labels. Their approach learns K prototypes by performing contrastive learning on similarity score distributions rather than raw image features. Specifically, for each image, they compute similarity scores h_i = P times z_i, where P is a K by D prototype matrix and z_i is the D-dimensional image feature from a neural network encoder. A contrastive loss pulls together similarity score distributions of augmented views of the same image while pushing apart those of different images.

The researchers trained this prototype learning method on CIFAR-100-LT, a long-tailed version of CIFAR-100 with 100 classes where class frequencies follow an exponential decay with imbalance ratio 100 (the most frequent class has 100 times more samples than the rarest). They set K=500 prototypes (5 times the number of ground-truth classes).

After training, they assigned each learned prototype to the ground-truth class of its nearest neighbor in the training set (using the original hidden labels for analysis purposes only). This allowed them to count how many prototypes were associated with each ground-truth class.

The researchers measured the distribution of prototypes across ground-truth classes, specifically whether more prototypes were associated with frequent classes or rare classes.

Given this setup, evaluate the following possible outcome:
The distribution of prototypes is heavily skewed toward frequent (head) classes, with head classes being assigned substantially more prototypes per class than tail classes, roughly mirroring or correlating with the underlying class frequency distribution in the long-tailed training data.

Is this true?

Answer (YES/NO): YES